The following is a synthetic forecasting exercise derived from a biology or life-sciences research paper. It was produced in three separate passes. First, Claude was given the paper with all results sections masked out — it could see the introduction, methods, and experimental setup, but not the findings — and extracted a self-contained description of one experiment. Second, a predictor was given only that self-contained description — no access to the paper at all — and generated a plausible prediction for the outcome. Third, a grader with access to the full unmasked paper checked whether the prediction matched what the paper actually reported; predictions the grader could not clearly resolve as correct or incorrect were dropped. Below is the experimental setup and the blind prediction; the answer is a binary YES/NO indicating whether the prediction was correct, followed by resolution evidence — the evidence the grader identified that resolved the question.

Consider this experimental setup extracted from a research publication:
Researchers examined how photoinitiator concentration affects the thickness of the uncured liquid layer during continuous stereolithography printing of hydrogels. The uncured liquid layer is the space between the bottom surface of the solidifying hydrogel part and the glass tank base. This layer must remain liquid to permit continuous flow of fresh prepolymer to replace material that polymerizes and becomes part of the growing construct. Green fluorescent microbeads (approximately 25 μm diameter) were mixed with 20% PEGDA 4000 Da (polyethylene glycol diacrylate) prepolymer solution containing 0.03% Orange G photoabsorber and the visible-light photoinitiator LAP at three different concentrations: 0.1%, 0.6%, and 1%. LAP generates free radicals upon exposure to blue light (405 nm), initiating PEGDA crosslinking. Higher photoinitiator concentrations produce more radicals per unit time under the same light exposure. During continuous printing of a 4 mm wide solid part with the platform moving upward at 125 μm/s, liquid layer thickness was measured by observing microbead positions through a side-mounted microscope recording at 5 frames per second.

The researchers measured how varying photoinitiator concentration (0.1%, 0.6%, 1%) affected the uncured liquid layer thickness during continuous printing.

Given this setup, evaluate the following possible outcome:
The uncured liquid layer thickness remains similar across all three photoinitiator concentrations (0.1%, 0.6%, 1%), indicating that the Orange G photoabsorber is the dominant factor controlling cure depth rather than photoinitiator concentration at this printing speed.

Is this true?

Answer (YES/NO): NO